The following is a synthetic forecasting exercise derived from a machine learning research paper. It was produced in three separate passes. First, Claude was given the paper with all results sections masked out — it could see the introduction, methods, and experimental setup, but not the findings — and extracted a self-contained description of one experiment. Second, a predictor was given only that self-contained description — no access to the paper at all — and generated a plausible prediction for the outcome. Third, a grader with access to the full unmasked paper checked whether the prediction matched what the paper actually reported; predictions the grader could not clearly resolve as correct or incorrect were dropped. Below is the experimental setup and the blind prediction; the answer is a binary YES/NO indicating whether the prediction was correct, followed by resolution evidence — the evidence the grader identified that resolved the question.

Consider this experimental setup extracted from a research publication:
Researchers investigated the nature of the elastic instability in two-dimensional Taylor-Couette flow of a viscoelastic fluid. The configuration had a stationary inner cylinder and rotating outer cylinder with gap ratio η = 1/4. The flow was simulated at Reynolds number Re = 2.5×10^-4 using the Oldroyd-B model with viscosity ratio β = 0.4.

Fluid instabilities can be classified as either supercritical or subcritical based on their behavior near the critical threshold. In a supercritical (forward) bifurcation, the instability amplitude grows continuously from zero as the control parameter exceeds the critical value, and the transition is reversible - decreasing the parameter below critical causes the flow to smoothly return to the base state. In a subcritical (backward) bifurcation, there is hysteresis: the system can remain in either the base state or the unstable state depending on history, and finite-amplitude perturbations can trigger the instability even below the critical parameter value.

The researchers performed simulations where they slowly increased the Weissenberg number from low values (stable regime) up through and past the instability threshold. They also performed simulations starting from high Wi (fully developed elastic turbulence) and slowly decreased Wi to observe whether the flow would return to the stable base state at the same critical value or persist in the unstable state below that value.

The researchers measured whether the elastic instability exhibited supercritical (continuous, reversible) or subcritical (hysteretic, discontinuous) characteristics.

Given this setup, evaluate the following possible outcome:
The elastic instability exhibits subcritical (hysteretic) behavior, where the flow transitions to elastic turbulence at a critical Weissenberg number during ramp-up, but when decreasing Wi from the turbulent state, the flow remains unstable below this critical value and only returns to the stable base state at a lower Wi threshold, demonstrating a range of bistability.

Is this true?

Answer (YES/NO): NO